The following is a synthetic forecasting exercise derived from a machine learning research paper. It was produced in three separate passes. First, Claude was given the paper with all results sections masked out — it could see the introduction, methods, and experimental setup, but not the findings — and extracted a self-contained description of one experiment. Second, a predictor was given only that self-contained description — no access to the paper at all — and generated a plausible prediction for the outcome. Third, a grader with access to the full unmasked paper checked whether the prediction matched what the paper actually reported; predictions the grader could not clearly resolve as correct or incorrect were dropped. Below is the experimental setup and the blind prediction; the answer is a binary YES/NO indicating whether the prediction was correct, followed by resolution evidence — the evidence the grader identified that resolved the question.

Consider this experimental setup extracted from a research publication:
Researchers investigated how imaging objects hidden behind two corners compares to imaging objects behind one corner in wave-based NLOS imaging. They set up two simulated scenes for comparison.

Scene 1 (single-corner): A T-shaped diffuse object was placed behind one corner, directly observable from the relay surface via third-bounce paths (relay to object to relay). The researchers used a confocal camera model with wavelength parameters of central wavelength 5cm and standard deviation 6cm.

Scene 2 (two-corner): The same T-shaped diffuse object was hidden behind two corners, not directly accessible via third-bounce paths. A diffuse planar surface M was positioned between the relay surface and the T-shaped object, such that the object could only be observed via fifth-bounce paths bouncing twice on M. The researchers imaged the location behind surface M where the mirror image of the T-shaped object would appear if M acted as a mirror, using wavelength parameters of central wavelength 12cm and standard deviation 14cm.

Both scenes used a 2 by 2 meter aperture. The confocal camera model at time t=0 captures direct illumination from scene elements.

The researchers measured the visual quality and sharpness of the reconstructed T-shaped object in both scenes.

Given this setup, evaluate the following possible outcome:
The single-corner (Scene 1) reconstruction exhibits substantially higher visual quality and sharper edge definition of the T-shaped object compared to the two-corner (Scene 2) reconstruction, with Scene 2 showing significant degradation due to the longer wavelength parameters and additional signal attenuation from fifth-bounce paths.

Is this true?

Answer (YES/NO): NO